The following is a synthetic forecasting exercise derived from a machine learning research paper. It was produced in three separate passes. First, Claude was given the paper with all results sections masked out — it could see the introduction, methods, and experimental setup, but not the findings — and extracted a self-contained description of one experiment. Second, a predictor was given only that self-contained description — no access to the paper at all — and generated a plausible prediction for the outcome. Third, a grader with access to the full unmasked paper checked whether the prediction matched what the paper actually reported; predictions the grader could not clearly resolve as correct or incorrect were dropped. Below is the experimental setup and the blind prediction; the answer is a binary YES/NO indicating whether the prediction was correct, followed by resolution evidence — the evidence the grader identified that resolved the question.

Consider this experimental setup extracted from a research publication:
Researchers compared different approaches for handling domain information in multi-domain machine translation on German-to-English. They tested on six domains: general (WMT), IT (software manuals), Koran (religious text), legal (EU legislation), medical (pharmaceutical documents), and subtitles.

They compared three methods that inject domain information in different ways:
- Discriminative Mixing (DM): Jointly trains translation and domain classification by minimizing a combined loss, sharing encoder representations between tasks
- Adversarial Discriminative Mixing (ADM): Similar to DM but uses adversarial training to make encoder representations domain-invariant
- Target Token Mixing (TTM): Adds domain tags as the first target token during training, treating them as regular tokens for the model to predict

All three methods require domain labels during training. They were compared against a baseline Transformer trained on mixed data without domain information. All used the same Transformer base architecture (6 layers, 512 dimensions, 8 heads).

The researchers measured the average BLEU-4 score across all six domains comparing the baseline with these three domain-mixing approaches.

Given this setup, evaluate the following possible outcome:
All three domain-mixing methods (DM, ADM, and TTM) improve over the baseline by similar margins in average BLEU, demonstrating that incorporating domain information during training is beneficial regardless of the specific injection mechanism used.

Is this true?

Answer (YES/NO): NO